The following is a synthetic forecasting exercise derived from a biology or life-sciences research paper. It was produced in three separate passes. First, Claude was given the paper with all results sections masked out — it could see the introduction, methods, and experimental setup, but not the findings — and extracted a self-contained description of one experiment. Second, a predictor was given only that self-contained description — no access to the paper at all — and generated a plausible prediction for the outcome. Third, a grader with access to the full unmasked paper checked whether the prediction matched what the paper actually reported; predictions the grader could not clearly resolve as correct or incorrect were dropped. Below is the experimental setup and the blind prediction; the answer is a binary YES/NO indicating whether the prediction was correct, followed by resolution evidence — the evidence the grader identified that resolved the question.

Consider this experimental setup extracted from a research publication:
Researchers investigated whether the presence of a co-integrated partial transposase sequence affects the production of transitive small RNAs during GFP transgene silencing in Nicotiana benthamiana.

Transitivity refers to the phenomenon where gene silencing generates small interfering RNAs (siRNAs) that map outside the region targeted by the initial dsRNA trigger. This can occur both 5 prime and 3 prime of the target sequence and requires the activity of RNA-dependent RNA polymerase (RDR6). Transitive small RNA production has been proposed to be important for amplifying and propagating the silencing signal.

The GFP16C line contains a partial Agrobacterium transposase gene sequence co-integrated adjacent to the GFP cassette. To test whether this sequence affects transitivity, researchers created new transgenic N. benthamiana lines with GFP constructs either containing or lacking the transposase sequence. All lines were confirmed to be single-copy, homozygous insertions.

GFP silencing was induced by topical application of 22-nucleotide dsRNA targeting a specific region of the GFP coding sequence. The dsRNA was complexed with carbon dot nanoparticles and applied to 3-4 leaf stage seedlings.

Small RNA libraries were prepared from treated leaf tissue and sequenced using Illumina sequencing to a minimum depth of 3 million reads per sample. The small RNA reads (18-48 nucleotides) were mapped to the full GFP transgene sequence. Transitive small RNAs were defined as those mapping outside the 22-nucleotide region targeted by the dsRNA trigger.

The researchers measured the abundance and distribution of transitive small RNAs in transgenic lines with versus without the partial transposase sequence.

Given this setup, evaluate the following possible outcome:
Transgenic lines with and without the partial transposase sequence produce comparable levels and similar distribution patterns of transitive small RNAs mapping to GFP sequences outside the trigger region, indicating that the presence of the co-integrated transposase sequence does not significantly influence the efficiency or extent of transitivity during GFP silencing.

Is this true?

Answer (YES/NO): YES